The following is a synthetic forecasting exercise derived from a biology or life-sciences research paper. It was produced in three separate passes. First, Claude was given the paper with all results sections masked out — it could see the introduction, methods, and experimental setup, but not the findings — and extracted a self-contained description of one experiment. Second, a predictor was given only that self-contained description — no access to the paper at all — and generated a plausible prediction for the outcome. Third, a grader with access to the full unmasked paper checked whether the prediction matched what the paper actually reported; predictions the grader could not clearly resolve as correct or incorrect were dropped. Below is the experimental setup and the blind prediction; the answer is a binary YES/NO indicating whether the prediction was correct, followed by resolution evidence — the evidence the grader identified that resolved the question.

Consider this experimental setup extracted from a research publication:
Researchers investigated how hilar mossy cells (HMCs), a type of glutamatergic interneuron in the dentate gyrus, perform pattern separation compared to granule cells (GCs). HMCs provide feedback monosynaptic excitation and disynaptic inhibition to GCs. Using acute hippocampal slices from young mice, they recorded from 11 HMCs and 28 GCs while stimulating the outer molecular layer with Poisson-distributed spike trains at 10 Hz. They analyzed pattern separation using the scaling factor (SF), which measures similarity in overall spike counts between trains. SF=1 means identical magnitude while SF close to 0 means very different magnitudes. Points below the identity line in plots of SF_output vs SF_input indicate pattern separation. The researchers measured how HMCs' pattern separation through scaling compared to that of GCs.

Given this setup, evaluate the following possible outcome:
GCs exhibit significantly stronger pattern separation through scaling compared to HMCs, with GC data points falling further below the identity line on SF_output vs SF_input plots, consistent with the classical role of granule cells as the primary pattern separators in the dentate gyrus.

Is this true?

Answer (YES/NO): NO